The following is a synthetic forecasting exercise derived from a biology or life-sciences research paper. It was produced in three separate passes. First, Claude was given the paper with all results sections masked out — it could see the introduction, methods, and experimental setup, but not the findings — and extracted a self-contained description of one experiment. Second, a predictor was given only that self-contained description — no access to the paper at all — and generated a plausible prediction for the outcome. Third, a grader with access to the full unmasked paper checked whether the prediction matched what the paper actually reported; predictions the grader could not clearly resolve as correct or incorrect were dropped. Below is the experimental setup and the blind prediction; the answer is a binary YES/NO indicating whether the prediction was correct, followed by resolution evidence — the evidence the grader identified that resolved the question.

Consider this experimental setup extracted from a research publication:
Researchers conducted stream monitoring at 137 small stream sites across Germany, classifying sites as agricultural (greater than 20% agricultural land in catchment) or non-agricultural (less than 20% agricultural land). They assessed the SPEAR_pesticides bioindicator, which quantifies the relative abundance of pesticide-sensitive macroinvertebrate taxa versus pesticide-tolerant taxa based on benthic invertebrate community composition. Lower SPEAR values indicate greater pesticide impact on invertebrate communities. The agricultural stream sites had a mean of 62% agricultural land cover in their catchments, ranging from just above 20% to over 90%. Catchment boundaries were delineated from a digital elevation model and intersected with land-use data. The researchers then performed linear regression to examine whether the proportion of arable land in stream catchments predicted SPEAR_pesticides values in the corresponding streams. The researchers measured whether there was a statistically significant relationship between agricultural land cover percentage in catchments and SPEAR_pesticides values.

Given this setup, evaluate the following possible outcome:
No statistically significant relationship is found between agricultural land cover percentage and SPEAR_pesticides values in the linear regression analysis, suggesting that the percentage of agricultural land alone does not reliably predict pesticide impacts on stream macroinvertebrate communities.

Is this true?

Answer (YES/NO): NO